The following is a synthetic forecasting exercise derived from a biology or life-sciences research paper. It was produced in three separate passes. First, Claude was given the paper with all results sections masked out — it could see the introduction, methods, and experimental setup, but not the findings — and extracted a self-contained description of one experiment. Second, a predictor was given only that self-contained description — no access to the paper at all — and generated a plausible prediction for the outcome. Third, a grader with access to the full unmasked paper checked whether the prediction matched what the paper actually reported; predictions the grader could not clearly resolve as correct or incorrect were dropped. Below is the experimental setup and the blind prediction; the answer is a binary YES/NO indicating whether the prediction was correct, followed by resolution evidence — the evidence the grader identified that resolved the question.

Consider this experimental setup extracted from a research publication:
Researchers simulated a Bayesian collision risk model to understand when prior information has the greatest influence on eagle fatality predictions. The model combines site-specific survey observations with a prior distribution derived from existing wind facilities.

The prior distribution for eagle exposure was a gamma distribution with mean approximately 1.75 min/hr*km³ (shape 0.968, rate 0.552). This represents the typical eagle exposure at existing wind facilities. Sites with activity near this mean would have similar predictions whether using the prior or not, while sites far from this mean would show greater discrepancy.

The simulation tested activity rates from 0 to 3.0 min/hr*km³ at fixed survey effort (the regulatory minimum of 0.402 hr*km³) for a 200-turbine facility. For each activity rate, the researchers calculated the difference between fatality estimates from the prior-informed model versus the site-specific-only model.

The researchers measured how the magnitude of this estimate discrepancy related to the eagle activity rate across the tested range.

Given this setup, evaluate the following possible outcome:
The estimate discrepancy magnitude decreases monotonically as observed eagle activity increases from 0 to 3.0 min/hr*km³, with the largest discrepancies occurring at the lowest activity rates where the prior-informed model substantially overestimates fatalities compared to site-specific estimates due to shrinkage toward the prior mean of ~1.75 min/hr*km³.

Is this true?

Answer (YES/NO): NO